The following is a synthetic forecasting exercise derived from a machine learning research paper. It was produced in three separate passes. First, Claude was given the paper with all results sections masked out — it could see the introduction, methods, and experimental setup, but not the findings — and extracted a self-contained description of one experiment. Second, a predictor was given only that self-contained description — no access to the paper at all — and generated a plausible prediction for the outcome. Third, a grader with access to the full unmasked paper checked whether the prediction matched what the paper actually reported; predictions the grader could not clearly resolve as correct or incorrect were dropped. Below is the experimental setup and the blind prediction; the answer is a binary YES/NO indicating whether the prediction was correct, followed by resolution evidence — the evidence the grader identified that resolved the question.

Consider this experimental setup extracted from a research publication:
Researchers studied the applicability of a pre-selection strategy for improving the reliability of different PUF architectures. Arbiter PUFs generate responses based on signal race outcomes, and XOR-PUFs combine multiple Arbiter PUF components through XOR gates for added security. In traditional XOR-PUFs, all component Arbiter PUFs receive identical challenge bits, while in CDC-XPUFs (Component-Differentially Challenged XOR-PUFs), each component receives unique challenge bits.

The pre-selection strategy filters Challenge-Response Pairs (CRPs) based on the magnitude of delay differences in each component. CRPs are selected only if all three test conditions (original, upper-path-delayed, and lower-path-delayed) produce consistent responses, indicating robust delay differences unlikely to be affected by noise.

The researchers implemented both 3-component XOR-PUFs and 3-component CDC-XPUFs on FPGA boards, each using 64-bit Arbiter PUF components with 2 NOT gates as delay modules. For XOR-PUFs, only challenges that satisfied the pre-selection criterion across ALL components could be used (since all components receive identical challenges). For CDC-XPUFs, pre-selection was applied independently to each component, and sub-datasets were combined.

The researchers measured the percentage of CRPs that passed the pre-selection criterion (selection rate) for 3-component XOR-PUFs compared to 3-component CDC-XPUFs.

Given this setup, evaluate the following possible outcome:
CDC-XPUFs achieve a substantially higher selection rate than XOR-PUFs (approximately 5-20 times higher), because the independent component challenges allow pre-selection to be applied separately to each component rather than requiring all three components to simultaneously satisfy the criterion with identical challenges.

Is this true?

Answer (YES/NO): NO